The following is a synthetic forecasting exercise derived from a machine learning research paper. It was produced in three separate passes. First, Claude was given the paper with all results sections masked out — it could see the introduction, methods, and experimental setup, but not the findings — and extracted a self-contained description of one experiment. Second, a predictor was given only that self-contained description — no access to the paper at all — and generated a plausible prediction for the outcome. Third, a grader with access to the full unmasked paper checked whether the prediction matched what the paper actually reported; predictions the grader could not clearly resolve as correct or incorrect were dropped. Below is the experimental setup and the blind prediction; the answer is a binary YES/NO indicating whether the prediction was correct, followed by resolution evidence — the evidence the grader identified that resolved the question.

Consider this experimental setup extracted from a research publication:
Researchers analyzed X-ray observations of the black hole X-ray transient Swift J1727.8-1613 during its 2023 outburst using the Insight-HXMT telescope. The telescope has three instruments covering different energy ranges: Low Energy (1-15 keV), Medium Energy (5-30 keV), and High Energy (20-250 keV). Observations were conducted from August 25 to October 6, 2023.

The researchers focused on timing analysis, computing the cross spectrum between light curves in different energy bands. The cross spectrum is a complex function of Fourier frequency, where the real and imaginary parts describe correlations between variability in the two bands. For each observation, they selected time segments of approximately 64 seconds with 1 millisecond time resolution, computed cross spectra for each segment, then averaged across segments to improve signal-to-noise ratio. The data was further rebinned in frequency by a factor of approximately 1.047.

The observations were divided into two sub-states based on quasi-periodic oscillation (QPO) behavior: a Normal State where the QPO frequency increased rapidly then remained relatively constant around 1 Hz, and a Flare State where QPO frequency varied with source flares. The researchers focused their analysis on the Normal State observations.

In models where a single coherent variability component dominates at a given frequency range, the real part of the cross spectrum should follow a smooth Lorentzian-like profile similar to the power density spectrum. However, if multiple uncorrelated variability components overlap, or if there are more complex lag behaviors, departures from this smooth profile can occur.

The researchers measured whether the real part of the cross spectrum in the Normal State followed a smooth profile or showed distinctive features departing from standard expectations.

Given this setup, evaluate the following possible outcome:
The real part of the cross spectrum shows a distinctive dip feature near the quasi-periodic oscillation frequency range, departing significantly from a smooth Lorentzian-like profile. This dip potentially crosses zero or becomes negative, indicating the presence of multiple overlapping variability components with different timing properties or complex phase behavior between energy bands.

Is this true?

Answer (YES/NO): YES